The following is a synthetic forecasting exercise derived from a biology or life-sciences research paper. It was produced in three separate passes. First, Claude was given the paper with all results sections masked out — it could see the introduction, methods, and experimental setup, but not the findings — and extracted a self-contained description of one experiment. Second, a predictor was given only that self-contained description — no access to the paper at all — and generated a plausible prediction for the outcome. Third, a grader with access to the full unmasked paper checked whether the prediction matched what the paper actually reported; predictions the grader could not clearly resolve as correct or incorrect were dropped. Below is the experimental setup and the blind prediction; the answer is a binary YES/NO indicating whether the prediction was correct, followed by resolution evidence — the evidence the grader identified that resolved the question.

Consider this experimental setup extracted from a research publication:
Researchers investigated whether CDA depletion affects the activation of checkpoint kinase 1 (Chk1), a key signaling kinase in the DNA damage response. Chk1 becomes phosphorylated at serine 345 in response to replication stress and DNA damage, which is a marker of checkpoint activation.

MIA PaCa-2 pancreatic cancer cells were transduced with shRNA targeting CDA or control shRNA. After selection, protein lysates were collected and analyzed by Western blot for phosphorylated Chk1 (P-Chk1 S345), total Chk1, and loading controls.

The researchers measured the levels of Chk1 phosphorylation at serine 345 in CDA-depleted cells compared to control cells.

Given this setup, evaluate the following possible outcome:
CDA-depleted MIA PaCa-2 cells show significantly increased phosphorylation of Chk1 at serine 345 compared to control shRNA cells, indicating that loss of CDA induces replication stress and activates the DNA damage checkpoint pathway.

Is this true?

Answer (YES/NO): YES